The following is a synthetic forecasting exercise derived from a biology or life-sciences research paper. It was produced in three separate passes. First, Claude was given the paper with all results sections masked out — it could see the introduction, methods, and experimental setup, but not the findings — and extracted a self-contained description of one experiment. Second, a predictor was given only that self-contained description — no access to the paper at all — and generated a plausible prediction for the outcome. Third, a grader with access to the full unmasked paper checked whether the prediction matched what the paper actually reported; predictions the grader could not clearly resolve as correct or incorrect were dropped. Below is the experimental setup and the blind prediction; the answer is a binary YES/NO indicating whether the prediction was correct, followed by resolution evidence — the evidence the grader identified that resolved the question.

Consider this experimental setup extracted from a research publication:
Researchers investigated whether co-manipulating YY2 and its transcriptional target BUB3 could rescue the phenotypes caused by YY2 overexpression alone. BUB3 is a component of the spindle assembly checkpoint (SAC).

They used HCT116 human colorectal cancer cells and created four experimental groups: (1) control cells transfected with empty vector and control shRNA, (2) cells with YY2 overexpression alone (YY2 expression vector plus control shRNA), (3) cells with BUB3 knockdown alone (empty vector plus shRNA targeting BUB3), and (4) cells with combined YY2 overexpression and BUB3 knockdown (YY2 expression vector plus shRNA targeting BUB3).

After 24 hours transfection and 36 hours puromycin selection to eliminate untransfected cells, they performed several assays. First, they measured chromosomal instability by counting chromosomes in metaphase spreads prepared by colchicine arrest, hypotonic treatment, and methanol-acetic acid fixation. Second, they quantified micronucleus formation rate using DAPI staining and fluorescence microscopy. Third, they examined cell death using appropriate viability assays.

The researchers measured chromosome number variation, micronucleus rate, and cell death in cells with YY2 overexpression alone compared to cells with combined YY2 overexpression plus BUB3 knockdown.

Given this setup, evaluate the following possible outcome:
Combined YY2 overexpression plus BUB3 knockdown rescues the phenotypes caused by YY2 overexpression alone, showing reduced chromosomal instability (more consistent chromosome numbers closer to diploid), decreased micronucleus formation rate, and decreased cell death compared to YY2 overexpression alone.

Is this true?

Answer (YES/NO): YES